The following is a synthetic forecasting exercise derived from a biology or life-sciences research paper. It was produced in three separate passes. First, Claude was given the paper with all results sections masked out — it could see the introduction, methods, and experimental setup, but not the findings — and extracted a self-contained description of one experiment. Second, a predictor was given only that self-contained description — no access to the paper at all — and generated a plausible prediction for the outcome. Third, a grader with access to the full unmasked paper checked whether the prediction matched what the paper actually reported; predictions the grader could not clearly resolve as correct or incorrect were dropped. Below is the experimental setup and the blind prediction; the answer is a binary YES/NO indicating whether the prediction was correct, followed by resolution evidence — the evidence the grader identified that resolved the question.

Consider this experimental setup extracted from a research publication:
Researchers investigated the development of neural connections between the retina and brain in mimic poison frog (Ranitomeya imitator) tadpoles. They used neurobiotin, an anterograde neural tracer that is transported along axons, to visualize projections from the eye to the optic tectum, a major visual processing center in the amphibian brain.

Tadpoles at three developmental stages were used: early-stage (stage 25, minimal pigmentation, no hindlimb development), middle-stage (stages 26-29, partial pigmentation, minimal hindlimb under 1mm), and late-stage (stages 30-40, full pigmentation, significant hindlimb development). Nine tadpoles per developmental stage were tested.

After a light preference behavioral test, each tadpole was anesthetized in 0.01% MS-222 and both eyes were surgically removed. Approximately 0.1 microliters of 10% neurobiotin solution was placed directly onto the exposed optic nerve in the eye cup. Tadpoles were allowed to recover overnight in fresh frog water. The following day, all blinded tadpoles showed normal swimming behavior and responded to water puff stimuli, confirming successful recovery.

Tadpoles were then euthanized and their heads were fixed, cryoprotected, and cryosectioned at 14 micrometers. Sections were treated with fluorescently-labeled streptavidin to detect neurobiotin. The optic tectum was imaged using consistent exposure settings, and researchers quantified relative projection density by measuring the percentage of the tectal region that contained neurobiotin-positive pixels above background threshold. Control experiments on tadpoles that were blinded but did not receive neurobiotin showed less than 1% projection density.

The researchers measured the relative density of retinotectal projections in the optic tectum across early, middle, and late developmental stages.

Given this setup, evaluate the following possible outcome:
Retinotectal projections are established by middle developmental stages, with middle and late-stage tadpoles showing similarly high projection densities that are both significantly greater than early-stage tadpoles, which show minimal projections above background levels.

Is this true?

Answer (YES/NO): NO